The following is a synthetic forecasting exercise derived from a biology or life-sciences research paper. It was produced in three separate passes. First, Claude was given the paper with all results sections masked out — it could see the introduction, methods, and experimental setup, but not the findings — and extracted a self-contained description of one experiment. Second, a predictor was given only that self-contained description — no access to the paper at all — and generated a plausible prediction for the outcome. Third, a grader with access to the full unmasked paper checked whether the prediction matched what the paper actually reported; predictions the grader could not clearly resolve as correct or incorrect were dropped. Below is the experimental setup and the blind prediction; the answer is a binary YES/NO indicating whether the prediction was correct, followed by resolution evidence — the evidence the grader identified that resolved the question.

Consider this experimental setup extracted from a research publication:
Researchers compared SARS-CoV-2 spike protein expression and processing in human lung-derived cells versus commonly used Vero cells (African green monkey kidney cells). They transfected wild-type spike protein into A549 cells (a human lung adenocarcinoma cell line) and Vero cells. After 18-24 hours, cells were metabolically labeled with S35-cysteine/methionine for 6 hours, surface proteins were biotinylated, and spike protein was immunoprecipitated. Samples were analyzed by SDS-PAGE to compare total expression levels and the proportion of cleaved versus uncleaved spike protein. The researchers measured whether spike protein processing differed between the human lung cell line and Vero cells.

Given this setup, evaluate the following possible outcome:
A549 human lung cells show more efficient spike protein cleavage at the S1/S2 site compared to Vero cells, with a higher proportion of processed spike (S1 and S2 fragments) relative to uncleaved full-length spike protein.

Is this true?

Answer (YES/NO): NO